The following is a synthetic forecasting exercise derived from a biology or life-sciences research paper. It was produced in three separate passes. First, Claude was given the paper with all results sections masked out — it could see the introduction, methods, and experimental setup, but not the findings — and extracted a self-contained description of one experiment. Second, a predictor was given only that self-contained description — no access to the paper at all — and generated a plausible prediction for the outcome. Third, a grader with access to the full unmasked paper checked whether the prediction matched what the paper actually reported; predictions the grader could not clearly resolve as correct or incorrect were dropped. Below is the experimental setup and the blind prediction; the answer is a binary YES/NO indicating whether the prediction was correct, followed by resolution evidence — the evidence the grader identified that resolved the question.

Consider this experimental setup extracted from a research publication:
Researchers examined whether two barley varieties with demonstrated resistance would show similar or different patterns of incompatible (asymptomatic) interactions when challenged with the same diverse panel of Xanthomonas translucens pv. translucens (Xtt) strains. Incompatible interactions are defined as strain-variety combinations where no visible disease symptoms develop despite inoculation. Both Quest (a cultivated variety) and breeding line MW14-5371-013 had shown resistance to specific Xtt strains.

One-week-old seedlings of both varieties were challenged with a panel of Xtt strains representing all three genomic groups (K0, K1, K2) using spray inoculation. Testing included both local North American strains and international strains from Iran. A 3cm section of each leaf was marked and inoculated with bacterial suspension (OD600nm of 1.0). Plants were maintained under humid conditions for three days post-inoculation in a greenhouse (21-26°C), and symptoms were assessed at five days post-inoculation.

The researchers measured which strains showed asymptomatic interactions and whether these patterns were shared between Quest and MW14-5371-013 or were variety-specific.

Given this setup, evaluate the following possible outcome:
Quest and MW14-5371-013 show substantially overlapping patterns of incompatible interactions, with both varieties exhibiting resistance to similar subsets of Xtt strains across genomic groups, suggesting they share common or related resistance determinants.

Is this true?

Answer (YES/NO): NO